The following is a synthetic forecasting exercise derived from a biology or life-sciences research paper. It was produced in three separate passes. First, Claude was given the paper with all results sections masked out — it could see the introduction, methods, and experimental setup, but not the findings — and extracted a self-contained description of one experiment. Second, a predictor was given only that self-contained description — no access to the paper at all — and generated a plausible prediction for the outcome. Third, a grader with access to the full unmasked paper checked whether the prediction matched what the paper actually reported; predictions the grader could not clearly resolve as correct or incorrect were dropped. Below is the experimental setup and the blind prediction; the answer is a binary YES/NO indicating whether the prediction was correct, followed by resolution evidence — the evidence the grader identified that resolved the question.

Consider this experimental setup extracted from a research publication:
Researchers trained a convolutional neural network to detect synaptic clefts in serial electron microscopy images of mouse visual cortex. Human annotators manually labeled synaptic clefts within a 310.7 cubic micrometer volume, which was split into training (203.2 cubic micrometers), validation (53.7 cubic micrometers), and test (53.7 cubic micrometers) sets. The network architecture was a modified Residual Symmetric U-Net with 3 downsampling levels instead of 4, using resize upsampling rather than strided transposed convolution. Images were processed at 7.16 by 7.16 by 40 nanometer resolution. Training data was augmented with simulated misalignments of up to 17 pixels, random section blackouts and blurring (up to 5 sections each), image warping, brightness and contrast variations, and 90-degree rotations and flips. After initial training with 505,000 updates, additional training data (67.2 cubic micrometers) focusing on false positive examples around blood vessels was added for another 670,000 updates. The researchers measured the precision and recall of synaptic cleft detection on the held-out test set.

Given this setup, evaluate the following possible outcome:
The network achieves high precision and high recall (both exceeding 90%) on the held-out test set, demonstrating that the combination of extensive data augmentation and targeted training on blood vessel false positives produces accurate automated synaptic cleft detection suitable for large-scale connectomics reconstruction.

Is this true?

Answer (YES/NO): YES